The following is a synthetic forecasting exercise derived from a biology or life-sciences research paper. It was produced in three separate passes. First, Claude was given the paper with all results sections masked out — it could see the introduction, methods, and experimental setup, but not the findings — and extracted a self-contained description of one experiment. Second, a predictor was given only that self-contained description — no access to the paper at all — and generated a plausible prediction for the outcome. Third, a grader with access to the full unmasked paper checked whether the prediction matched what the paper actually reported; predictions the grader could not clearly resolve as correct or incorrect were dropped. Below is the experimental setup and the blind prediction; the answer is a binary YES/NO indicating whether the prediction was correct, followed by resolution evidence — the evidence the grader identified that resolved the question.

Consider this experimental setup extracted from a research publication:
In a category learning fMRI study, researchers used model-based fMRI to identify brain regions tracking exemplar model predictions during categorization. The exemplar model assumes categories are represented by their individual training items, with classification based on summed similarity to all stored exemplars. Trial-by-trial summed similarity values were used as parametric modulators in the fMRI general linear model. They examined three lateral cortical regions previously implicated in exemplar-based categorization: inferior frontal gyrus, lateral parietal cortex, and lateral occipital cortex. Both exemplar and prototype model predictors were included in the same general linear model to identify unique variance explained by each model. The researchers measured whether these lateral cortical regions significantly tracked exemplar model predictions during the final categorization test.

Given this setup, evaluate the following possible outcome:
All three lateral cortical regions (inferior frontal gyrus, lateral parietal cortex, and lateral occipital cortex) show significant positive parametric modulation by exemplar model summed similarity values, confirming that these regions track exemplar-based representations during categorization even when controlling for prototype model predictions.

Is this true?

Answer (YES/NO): NO